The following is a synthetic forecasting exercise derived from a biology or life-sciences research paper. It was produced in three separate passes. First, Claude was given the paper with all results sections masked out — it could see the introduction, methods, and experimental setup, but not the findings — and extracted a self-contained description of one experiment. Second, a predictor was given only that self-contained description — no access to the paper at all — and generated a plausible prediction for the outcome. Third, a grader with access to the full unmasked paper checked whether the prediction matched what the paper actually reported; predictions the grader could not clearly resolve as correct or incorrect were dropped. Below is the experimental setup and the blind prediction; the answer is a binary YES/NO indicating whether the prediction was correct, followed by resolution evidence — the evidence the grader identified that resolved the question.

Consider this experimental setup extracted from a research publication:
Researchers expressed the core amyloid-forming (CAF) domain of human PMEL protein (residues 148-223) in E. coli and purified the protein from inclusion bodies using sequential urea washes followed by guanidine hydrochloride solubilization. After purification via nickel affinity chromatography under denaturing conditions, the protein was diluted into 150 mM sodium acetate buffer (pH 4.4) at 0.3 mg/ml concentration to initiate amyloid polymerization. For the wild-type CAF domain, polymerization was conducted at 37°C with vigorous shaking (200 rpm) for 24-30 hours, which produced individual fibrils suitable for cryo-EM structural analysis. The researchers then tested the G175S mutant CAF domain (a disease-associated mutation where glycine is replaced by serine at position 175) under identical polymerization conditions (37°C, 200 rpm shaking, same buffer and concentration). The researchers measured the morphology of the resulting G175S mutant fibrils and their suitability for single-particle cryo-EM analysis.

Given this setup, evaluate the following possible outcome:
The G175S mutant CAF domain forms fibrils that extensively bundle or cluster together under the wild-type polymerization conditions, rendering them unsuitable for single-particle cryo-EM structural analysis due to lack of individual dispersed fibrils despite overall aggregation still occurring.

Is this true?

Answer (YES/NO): YES